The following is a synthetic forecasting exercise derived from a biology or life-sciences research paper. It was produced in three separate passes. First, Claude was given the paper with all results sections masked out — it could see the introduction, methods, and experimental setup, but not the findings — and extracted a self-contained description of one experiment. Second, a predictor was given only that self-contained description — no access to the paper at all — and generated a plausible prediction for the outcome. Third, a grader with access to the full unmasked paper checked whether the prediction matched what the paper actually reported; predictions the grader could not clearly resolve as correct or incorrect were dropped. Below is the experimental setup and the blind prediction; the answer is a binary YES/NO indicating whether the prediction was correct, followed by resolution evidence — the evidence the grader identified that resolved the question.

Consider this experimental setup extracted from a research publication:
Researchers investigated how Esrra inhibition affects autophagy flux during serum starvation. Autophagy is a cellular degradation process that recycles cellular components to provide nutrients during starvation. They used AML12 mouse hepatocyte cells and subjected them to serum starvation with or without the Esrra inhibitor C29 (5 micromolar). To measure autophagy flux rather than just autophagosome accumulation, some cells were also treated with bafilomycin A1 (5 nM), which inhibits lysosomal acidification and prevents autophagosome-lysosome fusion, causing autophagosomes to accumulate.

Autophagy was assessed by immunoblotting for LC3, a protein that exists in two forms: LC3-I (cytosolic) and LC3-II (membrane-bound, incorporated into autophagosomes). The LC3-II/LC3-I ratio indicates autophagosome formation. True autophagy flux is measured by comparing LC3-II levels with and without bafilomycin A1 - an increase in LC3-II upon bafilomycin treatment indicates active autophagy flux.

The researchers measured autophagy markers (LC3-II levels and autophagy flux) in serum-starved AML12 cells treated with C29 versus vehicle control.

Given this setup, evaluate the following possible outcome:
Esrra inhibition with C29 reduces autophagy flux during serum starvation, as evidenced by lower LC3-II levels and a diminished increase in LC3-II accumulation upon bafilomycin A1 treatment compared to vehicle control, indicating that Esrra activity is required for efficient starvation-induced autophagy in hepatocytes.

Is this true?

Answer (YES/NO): YES